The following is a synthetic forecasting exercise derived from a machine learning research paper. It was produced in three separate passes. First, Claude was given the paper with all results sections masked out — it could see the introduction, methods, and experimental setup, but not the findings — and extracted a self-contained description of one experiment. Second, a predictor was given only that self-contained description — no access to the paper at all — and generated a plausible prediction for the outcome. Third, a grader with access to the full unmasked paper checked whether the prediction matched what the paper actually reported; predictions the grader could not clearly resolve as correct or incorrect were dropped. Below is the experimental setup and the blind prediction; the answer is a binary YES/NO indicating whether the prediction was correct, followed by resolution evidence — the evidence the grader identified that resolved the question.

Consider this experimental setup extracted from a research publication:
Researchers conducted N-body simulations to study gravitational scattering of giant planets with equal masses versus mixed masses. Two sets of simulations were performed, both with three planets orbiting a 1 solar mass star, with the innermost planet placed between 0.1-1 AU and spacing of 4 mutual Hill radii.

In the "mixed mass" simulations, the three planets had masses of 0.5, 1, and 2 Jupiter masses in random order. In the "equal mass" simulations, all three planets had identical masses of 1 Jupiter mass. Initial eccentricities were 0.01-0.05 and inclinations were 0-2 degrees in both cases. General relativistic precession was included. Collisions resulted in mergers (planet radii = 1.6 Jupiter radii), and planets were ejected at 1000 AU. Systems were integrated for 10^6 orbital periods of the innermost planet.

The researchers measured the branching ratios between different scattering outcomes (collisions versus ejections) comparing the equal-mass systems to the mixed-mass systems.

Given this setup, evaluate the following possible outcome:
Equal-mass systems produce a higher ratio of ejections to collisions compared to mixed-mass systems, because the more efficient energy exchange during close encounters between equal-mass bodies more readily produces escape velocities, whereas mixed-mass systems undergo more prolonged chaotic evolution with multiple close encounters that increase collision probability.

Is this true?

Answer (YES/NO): NO